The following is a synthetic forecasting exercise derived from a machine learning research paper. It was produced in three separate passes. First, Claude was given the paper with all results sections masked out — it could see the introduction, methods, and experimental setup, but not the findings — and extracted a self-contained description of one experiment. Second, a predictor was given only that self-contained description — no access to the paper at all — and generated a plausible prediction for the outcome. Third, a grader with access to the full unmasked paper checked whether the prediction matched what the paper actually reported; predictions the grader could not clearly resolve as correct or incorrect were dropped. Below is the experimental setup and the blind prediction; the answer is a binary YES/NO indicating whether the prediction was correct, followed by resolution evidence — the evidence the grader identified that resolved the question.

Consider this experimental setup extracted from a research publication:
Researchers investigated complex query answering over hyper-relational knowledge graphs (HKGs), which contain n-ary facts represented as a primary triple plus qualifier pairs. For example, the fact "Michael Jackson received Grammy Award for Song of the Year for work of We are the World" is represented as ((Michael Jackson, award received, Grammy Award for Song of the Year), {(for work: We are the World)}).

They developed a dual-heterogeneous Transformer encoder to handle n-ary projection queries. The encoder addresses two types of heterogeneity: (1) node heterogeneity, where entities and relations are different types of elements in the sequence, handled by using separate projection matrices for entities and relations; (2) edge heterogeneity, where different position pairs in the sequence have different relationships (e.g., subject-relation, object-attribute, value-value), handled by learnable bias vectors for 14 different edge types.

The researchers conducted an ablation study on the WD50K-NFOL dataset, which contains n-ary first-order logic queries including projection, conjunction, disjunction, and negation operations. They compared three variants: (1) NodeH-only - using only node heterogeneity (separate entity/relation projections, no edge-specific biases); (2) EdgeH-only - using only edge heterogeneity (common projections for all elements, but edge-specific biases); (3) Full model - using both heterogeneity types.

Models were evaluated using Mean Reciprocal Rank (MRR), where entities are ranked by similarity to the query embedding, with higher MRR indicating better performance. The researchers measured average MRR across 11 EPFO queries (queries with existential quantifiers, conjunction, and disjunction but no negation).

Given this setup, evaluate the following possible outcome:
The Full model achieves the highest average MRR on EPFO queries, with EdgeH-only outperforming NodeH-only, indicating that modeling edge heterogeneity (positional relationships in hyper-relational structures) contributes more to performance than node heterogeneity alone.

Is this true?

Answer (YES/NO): NO